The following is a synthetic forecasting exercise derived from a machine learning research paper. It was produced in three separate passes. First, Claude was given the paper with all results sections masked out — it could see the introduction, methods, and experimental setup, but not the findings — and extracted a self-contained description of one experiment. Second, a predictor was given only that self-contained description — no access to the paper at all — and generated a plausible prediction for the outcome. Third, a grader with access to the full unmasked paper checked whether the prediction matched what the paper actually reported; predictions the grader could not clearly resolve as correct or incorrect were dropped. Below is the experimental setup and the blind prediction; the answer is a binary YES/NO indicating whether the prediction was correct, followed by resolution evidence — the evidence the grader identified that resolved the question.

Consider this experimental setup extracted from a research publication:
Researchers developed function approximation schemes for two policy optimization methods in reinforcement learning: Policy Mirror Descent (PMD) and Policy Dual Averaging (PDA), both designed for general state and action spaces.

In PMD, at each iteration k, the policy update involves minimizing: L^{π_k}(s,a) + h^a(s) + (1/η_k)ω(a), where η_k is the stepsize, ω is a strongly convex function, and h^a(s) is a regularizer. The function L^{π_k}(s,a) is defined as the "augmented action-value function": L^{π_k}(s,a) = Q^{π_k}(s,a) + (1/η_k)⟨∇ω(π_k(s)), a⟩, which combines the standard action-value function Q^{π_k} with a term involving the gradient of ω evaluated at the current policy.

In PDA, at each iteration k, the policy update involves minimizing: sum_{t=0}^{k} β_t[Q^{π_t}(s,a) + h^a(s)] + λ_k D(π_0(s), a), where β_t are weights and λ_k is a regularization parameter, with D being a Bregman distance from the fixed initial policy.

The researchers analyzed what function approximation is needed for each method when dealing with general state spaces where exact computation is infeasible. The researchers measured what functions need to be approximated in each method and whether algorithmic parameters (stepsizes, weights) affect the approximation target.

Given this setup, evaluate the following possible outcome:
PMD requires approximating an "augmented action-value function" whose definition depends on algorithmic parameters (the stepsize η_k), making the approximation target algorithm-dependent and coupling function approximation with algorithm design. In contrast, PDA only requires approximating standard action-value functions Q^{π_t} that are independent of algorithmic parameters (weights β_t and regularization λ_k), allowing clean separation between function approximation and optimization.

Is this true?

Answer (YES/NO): YES